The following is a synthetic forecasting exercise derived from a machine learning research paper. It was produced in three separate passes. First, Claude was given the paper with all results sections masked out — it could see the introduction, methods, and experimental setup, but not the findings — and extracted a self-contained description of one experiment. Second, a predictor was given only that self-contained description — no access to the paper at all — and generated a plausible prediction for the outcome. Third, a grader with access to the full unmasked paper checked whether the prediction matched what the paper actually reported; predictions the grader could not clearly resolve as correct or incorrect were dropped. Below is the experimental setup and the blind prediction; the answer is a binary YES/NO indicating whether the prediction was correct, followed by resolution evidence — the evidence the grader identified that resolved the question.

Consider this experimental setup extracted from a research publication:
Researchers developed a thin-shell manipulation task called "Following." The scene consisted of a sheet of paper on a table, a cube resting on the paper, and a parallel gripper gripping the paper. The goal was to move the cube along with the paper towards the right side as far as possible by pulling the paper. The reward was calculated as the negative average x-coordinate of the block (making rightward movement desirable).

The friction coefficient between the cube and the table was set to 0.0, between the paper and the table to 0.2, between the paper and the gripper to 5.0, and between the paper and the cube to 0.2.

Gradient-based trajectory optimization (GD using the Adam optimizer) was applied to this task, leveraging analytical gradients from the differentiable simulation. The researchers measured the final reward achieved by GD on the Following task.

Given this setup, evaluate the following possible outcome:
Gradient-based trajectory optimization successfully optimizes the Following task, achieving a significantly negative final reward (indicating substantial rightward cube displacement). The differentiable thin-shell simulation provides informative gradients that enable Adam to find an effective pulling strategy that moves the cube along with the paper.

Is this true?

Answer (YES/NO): NO